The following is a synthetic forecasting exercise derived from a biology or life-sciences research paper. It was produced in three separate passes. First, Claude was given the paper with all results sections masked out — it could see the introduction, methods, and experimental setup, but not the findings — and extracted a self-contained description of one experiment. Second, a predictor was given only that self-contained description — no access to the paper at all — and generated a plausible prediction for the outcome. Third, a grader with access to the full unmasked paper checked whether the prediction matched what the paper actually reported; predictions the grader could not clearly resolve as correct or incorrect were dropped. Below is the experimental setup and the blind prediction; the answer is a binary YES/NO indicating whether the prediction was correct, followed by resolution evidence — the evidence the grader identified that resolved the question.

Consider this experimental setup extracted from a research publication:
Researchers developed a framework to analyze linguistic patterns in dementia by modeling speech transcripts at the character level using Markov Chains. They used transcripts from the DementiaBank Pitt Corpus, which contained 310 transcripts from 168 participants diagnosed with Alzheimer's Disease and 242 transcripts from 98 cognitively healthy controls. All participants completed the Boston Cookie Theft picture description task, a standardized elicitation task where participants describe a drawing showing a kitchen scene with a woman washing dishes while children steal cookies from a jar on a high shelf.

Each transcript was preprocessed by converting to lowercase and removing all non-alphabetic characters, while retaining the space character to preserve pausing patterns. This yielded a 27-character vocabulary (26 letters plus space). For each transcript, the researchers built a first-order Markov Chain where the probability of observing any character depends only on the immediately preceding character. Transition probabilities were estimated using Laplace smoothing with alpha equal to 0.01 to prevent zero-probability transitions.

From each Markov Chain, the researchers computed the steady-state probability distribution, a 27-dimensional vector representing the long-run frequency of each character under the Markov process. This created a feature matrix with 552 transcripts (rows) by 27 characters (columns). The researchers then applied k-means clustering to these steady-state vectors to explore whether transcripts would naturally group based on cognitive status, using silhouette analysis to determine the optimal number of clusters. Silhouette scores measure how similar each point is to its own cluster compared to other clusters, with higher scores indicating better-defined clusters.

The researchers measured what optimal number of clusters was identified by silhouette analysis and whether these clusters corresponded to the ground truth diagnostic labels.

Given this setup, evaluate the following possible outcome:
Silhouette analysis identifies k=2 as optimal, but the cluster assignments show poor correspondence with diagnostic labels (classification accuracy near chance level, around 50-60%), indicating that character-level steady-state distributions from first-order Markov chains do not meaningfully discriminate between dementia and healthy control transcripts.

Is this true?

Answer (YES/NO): NO